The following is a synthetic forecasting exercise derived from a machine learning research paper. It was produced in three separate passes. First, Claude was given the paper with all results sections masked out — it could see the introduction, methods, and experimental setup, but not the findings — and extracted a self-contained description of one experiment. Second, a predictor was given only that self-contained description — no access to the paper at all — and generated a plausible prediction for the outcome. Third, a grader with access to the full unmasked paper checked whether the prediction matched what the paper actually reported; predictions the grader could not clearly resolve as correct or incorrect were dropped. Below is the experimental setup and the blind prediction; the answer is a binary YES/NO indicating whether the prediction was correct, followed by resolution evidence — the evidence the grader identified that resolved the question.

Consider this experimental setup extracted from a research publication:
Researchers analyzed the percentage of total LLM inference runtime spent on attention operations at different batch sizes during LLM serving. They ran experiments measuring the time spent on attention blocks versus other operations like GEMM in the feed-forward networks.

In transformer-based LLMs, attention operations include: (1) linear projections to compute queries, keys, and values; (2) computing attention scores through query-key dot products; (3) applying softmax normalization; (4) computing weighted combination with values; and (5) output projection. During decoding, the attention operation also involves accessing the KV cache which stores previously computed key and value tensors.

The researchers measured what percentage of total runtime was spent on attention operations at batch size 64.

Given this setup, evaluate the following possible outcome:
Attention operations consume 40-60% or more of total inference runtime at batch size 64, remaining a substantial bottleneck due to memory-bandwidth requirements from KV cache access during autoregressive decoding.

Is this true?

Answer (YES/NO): YES